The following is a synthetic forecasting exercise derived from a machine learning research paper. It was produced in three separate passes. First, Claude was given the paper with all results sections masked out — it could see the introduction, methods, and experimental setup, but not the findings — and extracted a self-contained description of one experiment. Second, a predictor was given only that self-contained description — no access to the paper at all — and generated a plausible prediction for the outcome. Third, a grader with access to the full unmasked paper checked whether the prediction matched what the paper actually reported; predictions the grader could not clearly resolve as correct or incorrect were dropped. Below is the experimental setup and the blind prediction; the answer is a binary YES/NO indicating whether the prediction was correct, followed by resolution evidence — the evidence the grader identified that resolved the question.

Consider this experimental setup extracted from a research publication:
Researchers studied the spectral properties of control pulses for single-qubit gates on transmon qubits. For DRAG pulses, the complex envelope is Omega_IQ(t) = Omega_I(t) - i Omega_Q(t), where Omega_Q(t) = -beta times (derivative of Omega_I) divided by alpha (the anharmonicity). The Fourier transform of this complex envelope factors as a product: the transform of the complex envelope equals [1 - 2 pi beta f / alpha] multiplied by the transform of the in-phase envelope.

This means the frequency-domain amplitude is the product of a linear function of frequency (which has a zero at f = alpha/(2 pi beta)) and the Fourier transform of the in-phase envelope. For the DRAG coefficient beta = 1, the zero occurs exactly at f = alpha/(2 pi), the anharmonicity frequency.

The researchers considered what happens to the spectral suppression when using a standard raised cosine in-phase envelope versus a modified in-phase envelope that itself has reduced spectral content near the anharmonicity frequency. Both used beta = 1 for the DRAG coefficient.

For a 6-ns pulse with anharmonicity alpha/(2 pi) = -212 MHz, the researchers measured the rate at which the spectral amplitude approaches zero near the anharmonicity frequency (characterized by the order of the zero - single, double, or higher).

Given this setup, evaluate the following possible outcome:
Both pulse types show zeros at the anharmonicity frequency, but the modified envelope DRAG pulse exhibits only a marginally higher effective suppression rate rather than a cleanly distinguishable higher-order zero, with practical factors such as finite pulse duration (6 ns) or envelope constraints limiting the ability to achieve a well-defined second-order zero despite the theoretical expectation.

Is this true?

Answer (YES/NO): NO